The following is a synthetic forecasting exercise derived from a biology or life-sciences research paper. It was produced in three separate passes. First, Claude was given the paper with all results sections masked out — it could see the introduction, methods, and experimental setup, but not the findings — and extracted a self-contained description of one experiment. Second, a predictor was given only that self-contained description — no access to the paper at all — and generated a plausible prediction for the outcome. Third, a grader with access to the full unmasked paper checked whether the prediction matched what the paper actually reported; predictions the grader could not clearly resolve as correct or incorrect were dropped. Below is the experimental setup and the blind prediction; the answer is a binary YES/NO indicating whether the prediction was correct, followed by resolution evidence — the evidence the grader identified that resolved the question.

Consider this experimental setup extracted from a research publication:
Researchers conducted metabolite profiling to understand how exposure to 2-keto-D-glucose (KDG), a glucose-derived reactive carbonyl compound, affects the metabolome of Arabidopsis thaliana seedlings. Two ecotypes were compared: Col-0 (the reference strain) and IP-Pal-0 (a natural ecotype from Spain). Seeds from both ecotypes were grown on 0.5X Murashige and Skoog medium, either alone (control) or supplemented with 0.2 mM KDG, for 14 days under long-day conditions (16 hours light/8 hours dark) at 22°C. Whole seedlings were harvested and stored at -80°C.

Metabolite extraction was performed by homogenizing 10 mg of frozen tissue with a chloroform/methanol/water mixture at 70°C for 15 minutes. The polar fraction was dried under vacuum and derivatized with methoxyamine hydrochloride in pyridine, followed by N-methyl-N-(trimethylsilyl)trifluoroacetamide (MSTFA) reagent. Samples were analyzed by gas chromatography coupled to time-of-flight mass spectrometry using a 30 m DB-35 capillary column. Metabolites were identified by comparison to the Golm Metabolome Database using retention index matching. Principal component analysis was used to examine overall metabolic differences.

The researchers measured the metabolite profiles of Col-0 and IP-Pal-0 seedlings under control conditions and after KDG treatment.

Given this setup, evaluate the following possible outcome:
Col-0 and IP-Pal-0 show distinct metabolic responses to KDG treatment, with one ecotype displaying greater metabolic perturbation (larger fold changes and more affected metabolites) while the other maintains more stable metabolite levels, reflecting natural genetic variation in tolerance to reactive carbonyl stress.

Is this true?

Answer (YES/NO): YES